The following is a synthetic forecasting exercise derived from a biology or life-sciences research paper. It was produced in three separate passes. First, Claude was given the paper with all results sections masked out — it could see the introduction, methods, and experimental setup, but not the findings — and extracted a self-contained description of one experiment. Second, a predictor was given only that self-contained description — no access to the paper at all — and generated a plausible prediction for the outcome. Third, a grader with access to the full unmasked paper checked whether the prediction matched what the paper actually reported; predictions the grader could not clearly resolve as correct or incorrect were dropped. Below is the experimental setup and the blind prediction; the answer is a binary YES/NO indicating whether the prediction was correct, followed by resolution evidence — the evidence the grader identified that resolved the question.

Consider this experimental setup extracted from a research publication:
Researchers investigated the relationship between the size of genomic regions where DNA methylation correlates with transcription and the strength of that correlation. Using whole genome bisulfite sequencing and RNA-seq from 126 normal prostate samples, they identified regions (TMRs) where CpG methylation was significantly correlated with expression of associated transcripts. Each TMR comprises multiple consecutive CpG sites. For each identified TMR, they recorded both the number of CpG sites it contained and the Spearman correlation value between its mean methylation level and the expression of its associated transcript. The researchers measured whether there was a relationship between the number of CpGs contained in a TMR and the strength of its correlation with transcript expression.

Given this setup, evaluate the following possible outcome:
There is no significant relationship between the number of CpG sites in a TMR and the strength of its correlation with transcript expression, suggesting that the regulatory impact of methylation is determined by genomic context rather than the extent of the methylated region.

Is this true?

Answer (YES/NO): NO